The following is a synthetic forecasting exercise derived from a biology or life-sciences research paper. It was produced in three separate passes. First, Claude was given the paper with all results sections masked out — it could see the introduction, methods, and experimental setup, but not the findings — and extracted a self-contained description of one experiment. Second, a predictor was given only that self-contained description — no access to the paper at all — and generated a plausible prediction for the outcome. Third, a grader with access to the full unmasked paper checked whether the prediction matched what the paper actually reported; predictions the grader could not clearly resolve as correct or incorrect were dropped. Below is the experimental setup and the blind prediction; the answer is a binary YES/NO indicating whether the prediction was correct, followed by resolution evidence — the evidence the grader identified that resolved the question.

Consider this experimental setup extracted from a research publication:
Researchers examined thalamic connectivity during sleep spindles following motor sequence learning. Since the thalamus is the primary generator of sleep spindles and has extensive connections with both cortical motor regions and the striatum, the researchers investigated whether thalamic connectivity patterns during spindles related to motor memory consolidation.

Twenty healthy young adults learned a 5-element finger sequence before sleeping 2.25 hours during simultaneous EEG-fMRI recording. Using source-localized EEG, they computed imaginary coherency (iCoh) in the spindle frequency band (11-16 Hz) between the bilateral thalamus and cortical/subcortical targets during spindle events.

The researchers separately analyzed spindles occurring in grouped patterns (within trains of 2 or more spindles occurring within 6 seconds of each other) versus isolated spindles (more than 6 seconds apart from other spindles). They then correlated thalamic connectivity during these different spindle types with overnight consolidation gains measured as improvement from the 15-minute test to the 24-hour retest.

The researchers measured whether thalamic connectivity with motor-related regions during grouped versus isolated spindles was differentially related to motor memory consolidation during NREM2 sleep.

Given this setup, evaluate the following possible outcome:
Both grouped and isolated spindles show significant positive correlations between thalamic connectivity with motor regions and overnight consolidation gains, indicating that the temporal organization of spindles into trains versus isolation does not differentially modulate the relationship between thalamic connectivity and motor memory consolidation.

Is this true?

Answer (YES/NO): NO